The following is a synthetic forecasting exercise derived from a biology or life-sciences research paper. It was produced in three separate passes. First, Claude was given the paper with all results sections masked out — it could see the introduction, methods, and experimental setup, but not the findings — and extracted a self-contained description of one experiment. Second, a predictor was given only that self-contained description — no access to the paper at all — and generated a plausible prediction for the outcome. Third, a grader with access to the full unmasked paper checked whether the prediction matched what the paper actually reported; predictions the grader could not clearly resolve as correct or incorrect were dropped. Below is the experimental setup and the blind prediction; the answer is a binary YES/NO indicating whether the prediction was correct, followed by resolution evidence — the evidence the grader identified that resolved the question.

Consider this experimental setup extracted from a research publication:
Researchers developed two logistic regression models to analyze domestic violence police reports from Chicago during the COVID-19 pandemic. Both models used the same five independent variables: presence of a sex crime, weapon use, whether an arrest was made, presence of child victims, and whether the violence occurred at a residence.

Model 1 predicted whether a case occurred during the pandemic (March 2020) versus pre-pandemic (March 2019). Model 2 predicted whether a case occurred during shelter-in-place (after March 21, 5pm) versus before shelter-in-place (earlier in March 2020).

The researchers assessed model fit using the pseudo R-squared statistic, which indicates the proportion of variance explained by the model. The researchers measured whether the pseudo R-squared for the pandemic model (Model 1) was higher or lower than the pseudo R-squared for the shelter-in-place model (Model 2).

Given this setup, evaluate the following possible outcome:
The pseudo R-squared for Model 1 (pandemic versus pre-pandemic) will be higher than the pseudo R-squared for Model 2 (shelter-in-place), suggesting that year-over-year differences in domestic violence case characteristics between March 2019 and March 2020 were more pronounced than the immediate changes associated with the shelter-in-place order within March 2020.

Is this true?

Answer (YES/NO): NO